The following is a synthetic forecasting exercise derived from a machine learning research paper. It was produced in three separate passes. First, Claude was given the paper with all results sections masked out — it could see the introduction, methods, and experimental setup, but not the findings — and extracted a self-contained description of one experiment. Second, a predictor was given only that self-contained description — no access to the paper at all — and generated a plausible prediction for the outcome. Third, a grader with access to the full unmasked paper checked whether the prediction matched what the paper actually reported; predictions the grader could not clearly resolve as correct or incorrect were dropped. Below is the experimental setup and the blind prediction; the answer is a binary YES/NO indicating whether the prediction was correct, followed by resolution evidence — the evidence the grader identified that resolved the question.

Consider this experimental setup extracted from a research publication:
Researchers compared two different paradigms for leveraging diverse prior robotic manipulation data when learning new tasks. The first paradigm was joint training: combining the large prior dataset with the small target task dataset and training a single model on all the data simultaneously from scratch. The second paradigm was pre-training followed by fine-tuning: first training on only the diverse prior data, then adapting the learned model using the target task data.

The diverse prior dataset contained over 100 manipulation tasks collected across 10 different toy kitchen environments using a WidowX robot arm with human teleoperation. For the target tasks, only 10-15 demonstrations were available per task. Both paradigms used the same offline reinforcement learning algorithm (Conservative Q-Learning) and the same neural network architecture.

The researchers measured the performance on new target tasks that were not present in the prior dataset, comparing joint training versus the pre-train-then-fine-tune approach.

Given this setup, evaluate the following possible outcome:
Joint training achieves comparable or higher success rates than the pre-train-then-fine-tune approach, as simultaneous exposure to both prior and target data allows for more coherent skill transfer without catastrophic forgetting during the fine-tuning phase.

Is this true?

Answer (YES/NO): NO